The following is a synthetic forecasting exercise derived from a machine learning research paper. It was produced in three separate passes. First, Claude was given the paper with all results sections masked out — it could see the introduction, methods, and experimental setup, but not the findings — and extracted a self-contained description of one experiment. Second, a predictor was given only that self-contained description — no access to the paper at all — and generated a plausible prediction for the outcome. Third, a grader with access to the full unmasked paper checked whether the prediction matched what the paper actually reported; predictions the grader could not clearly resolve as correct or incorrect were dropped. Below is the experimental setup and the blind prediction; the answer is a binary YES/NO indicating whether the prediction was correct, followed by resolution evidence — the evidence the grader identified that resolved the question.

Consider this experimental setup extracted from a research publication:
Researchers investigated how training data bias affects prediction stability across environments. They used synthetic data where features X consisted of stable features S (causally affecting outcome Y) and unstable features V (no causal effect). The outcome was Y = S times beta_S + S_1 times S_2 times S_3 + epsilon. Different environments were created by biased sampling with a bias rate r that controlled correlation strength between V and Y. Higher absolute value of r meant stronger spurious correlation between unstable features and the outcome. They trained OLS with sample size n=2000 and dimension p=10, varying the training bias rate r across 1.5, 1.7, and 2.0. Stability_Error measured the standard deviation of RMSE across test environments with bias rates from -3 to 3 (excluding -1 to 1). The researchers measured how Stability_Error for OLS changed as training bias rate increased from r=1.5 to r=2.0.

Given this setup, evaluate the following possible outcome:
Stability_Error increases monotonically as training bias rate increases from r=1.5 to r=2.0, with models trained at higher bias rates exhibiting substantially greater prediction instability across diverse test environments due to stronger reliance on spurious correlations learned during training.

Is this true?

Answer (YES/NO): YES